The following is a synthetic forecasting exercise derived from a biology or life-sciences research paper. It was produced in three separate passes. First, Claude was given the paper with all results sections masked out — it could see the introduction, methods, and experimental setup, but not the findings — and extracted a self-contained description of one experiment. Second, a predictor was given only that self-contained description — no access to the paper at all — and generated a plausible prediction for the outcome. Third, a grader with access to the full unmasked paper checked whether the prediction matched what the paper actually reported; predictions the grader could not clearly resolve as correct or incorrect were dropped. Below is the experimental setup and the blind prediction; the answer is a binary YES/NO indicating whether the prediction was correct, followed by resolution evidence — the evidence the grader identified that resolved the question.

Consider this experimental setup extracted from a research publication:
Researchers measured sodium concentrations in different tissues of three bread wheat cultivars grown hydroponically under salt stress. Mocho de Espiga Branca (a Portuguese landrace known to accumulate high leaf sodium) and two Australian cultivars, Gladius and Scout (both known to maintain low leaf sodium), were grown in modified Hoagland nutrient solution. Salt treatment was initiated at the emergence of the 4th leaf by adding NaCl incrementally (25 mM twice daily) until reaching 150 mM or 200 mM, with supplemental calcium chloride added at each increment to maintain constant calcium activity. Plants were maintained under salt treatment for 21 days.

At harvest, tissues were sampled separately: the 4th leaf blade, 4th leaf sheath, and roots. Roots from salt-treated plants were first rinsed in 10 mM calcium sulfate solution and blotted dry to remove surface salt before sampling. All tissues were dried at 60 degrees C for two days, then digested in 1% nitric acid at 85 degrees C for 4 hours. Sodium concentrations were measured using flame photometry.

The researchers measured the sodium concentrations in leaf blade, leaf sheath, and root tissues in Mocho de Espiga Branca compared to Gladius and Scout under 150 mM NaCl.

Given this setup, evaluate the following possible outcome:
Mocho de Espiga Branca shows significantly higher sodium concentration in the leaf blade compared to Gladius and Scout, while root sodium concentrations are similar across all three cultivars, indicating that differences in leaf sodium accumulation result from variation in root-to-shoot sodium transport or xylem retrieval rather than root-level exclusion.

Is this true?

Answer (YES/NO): YES